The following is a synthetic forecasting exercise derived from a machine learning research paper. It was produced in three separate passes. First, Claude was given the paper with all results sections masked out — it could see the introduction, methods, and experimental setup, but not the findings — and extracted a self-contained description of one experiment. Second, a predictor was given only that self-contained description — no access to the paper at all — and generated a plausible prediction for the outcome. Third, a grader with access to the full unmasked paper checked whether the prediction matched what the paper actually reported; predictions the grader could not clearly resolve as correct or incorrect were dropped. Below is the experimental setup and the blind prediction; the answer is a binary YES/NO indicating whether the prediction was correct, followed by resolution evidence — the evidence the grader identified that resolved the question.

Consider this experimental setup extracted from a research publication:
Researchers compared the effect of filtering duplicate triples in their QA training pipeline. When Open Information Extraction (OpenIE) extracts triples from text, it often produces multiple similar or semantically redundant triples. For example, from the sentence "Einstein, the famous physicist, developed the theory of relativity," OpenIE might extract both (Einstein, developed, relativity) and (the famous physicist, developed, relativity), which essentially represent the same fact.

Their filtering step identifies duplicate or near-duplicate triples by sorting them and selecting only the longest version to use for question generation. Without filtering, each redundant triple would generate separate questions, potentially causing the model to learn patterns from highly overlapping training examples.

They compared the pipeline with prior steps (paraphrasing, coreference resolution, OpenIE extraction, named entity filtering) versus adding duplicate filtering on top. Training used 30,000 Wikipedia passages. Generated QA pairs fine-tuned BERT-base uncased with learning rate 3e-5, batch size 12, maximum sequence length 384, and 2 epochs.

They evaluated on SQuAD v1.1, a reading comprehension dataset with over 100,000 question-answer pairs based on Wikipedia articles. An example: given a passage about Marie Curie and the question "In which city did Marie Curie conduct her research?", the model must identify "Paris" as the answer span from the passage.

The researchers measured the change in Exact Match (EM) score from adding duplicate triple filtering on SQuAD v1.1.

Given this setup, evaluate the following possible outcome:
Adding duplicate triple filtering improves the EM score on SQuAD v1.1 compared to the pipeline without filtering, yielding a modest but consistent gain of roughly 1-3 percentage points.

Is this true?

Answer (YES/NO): NO